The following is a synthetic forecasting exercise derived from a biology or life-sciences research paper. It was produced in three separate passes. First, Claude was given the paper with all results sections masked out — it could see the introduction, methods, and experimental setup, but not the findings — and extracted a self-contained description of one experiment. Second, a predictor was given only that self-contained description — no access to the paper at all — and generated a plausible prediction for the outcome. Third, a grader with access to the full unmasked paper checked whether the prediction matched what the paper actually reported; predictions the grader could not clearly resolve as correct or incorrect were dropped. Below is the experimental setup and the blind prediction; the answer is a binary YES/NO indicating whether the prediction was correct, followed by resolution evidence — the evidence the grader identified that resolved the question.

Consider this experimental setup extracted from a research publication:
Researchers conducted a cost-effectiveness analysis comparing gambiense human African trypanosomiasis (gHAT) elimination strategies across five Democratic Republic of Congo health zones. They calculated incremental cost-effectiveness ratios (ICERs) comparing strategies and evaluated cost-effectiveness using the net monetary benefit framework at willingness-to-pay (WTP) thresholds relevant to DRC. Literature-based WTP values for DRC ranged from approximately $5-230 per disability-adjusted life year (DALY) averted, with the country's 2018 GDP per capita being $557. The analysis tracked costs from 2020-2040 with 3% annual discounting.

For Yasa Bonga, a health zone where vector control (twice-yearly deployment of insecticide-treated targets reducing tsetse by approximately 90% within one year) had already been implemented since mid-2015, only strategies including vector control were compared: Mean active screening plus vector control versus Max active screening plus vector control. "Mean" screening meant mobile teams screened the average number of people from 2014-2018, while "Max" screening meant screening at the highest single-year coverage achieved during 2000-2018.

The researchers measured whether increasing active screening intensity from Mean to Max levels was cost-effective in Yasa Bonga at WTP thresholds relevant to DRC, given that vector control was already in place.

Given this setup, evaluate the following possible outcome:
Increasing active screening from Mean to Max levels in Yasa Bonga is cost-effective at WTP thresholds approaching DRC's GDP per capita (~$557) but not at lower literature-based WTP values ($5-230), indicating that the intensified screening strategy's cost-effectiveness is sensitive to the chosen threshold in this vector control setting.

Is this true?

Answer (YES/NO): NO